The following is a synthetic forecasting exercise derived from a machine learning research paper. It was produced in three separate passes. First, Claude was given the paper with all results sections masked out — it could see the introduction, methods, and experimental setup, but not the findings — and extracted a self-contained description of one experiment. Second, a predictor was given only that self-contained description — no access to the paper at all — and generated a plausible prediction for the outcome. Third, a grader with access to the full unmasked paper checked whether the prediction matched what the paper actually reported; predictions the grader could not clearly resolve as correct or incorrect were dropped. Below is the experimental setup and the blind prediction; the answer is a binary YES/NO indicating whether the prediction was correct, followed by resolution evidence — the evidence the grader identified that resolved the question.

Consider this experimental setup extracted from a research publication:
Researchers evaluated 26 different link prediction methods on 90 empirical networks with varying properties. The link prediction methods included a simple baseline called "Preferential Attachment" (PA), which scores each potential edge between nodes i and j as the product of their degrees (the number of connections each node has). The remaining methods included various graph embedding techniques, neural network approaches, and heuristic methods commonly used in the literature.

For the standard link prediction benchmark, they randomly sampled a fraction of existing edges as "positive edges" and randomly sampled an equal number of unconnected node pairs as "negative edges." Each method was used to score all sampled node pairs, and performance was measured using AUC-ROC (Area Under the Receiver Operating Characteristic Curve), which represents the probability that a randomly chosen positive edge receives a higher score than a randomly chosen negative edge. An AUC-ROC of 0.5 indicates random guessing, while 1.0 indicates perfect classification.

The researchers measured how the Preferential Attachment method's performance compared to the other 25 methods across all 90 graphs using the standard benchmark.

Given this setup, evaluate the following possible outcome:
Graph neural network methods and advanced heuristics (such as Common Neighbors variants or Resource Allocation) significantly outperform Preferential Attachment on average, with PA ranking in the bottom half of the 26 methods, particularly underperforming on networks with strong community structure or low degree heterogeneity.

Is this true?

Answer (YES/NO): NO